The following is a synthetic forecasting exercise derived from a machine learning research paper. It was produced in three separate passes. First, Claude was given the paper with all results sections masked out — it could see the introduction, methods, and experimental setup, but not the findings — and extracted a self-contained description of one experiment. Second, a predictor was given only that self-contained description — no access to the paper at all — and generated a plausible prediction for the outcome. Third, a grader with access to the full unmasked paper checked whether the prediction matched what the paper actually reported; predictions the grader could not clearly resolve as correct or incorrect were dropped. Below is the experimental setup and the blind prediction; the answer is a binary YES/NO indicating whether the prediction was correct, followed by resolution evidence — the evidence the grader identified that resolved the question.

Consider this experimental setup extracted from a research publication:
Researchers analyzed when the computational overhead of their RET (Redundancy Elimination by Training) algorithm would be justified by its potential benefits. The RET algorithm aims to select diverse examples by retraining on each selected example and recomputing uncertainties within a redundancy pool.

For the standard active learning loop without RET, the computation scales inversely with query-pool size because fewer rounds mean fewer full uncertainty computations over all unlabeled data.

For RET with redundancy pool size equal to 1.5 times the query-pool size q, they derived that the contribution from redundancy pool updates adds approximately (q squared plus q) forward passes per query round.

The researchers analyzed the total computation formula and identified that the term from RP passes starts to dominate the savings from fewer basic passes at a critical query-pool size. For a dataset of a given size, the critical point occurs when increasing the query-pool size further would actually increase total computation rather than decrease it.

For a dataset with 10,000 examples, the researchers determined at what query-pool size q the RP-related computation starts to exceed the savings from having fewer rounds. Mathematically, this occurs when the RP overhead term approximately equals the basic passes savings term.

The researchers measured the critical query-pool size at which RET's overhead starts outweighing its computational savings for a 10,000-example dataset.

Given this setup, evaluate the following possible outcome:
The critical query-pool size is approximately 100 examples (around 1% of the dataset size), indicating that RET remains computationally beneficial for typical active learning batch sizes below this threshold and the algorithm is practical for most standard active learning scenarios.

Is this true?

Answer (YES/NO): YES